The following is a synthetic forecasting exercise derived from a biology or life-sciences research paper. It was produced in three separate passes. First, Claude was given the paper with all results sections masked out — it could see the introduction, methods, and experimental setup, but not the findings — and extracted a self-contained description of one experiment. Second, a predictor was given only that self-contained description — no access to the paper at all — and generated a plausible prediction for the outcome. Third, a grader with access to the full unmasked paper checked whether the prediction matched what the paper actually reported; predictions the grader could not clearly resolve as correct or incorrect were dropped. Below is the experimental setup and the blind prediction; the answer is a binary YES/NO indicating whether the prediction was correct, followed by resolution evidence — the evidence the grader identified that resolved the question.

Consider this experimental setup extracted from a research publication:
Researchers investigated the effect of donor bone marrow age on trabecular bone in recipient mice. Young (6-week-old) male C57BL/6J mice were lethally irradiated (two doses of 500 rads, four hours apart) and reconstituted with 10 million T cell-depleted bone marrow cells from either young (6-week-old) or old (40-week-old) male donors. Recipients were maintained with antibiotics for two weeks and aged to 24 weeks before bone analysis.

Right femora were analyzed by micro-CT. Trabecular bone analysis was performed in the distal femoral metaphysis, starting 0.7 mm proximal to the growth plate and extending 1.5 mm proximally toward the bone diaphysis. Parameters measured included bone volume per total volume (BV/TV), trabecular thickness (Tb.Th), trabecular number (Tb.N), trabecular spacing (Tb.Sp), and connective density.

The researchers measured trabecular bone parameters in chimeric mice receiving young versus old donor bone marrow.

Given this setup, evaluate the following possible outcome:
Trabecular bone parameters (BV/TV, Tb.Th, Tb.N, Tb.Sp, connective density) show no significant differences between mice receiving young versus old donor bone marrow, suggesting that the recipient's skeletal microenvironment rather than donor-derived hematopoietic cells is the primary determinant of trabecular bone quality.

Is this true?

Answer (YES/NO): NO